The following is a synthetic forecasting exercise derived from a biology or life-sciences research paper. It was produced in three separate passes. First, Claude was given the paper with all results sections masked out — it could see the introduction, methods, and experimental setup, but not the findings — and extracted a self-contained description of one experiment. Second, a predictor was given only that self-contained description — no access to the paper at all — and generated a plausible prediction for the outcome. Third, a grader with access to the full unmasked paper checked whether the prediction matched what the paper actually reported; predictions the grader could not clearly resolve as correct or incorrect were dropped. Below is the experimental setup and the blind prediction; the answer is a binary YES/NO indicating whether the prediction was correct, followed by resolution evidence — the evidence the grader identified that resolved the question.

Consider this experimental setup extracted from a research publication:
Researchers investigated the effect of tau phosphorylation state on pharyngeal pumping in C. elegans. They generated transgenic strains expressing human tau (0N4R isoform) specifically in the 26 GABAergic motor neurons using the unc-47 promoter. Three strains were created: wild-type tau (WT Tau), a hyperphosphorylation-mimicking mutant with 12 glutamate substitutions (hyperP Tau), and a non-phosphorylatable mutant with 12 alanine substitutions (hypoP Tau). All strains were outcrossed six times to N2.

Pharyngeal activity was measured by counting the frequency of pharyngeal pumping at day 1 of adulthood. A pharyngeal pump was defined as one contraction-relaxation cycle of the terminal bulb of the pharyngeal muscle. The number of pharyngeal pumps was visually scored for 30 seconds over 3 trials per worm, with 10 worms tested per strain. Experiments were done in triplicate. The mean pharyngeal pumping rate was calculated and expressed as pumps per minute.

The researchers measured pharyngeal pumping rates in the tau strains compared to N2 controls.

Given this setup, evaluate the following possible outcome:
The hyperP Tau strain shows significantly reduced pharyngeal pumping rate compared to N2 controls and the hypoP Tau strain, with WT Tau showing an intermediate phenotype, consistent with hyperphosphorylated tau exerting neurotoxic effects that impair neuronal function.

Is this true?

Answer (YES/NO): NO